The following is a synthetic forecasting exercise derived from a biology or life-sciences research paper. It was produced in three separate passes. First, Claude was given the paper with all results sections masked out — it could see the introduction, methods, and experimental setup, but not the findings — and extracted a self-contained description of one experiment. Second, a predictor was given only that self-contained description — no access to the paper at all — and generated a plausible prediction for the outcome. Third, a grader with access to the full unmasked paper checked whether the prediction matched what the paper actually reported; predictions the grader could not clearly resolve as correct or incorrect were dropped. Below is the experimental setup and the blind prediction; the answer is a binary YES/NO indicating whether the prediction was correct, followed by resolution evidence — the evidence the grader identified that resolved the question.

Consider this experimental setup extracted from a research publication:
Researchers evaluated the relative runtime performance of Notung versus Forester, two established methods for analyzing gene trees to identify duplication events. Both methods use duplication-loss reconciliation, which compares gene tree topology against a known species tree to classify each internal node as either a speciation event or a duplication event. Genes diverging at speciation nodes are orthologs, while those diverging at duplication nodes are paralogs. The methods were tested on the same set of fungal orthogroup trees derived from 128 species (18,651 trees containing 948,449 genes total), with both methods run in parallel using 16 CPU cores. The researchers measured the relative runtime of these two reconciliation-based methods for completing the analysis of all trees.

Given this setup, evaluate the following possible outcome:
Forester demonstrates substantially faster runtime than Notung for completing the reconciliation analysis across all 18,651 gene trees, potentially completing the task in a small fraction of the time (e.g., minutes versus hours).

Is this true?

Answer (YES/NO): NO